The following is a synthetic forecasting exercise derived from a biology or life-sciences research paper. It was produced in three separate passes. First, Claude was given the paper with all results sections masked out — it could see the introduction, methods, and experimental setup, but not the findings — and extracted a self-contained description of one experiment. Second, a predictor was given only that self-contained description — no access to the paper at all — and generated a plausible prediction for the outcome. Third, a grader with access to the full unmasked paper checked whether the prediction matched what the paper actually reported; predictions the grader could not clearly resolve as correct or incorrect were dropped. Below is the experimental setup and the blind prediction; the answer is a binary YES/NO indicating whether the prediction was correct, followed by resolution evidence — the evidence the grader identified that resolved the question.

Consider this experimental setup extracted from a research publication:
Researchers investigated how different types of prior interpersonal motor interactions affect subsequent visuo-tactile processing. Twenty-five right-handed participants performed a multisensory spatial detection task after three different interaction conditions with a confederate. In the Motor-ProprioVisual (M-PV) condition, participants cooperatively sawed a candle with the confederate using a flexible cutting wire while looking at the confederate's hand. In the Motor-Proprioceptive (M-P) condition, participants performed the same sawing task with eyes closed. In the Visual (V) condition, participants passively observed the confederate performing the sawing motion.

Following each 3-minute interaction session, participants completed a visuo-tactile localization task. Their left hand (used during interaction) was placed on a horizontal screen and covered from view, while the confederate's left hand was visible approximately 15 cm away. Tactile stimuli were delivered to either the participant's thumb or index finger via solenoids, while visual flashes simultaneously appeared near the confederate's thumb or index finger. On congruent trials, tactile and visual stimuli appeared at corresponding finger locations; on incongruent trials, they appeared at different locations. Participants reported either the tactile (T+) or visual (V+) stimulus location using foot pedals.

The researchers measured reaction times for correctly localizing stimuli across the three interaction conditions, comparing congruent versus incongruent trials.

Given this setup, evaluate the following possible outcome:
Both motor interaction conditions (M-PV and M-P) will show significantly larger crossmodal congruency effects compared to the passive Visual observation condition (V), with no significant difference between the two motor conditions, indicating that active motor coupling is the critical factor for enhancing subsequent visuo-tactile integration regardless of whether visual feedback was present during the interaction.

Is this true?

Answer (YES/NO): NO